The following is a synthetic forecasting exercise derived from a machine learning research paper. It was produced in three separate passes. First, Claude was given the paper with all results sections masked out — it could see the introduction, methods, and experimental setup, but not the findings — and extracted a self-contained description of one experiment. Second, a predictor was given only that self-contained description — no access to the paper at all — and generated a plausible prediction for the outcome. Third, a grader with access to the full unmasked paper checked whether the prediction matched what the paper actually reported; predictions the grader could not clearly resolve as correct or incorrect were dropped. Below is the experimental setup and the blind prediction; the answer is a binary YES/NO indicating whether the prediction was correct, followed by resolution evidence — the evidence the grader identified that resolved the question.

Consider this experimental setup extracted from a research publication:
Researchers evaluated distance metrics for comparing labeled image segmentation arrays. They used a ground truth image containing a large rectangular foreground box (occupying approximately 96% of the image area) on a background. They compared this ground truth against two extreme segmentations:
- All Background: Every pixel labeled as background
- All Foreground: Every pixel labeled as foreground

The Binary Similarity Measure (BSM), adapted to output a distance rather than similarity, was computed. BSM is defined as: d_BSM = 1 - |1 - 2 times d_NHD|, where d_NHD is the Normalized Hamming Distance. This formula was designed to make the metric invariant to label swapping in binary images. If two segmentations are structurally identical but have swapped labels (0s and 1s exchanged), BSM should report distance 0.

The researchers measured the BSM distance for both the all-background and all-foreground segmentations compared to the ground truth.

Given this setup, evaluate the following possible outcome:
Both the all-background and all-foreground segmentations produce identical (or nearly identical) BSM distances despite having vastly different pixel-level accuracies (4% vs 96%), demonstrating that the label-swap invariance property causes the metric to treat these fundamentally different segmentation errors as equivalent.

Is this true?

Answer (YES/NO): YES